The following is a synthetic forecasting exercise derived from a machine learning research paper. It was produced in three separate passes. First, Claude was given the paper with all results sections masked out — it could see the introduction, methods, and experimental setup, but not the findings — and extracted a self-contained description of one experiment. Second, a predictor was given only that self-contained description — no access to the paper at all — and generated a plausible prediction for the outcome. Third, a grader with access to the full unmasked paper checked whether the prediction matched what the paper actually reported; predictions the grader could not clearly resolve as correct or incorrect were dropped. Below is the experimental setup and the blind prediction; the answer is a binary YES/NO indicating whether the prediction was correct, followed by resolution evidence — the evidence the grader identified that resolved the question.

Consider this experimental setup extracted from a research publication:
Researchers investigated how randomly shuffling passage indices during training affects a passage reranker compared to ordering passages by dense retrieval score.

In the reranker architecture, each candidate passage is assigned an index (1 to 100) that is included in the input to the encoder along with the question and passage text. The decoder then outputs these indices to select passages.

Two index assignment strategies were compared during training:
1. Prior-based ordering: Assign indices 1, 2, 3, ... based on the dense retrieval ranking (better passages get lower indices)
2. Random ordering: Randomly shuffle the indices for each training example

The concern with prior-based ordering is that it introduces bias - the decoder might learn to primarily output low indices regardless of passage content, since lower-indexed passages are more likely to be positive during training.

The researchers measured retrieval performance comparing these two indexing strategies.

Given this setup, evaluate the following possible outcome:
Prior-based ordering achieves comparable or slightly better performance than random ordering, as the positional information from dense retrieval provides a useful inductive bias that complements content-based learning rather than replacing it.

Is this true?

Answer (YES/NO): NO